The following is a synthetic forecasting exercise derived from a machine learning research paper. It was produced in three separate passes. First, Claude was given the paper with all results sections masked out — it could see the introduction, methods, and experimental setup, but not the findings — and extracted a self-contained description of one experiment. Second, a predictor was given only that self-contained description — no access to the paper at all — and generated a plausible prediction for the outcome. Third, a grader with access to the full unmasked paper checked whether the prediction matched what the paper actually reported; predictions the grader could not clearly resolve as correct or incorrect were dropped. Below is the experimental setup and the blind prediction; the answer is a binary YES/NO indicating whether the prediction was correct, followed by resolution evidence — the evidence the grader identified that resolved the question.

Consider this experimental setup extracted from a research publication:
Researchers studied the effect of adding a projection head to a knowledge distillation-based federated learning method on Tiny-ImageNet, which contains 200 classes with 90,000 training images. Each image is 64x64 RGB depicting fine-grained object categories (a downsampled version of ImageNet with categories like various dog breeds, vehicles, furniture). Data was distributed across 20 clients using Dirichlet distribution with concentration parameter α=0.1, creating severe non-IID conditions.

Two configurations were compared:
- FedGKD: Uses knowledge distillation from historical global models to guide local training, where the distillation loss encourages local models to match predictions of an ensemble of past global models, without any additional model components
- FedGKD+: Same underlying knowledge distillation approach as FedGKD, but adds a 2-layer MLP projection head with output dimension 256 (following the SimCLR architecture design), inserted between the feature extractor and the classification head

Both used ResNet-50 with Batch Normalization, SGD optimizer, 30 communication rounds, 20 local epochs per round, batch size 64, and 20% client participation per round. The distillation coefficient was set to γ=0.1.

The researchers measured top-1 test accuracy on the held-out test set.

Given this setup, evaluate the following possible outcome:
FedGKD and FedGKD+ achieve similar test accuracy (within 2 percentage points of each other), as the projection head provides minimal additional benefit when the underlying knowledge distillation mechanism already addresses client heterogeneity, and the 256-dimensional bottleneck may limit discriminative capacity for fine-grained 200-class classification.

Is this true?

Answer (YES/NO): YES